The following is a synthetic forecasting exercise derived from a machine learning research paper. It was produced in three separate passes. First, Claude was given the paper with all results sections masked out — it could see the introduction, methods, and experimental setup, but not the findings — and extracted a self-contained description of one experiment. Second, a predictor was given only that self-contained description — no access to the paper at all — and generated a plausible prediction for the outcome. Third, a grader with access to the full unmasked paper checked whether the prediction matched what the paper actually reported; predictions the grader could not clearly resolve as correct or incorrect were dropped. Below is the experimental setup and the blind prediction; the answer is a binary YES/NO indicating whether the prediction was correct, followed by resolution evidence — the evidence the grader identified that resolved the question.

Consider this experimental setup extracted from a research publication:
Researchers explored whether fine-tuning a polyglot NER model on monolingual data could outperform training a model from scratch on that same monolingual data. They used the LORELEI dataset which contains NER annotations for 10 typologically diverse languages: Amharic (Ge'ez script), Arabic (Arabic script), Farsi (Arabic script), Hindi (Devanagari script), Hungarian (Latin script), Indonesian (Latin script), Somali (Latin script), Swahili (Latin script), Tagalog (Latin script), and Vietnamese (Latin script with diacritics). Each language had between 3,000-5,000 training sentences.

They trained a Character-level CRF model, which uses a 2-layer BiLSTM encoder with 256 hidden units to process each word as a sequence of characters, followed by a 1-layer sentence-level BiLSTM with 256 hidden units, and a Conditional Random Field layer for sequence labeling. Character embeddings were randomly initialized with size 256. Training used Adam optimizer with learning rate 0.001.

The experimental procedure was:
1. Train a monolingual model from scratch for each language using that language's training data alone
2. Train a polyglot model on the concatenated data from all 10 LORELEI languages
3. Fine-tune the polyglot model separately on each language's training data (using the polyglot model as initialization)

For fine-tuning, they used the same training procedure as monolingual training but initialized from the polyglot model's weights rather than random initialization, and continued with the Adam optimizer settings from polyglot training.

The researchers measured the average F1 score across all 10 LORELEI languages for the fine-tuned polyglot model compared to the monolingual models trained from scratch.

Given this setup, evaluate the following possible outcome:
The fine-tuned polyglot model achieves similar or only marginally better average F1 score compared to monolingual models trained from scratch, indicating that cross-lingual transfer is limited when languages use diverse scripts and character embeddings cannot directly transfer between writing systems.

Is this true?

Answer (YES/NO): NO